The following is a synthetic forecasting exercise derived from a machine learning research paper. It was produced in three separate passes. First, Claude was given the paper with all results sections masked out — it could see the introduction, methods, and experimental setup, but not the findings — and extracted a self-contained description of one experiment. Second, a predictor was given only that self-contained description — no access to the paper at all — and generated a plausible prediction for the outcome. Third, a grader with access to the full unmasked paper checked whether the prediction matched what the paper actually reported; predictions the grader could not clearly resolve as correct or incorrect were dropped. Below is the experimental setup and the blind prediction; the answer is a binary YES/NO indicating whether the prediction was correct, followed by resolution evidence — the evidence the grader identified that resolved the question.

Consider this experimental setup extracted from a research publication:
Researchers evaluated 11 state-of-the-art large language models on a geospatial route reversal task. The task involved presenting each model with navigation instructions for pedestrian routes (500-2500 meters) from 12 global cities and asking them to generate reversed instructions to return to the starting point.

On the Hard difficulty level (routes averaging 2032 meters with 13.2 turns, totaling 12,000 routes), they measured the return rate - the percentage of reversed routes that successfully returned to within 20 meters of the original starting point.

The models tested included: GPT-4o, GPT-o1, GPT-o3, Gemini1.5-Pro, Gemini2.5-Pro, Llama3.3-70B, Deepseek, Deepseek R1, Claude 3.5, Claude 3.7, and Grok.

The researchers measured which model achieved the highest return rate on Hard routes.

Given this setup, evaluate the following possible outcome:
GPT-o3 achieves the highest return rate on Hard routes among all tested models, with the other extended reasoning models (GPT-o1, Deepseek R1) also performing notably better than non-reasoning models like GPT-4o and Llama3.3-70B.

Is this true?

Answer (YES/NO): NO